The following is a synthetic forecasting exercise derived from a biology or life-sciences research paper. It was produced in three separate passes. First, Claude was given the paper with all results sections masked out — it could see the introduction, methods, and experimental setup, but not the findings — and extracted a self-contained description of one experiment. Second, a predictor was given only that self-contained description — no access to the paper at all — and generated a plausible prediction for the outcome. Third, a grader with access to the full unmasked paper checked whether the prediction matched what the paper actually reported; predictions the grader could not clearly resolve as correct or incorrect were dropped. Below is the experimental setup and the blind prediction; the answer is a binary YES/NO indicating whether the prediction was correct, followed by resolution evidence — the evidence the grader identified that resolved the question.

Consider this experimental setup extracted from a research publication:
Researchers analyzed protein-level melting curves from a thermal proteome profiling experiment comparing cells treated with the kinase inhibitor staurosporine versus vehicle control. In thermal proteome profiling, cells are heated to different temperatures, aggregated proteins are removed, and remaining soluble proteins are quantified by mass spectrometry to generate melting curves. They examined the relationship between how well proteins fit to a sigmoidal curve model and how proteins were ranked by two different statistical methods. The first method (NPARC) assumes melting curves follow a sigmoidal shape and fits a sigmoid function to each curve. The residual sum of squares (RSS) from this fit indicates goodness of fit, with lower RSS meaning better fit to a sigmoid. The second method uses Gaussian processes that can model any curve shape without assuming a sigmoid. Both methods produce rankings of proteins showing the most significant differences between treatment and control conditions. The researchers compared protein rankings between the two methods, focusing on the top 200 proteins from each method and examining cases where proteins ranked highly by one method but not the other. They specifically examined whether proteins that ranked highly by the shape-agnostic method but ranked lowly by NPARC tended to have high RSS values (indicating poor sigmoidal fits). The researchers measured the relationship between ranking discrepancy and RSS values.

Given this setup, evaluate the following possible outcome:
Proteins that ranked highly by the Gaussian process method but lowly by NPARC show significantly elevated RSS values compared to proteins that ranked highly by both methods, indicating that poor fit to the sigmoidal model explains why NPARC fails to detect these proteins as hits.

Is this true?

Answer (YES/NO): YES